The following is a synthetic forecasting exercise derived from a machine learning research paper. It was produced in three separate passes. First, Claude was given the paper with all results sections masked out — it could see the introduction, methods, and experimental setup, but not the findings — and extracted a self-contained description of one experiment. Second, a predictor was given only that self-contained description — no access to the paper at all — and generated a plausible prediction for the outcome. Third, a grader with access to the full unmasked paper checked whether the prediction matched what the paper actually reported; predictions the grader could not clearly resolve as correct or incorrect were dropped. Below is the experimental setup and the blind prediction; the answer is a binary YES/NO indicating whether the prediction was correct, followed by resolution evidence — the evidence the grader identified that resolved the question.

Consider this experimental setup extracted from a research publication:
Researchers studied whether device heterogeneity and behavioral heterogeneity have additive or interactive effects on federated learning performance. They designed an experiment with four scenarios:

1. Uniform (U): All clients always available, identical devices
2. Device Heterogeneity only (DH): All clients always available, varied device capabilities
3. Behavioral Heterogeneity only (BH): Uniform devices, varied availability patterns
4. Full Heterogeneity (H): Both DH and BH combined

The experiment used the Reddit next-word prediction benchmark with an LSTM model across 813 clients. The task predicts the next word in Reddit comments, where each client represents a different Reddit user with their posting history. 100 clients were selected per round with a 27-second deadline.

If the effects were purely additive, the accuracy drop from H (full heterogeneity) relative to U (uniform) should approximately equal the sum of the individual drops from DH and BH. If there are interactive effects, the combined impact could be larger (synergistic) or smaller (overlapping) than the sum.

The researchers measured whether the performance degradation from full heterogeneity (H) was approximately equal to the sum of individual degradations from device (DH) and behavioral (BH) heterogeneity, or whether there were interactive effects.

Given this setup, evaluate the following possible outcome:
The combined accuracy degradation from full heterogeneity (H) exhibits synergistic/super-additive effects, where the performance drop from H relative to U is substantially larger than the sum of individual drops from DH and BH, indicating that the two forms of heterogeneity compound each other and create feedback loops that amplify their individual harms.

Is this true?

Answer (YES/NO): YES